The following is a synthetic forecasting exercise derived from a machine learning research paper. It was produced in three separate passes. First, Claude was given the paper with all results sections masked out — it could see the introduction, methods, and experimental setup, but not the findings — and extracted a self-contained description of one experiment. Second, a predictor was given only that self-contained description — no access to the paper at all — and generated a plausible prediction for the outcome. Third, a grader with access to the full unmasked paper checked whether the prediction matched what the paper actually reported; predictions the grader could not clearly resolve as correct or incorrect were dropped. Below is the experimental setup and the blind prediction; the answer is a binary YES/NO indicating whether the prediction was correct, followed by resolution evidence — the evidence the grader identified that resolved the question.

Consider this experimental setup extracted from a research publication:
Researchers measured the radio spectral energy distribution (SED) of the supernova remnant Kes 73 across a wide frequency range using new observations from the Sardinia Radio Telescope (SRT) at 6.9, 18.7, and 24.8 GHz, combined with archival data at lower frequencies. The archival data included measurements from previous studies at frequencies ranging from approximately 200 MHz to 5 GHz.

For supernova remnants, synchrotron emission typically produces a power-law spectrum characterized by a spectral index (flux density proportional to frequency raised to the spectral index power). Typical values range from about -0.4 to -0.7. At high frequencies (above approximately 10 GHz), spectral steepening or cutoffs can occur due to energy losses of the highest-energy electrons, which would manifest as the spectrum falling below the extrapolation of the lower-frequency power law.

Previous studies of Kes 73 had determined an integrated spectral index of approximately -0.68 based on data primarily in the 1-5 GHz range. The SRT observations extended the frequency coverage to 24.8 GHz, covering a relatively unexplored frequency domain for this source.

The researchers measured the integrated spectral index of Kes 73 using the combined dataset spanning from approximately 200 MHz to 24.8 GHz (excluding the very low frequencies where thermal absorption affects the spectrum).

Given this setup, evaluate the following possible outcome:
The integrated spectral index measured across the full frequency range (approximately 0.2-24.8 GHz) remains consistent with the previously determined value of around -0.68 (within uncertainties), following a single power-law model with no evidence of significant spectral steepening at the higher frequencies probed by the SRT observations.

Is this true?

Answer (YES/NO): NO